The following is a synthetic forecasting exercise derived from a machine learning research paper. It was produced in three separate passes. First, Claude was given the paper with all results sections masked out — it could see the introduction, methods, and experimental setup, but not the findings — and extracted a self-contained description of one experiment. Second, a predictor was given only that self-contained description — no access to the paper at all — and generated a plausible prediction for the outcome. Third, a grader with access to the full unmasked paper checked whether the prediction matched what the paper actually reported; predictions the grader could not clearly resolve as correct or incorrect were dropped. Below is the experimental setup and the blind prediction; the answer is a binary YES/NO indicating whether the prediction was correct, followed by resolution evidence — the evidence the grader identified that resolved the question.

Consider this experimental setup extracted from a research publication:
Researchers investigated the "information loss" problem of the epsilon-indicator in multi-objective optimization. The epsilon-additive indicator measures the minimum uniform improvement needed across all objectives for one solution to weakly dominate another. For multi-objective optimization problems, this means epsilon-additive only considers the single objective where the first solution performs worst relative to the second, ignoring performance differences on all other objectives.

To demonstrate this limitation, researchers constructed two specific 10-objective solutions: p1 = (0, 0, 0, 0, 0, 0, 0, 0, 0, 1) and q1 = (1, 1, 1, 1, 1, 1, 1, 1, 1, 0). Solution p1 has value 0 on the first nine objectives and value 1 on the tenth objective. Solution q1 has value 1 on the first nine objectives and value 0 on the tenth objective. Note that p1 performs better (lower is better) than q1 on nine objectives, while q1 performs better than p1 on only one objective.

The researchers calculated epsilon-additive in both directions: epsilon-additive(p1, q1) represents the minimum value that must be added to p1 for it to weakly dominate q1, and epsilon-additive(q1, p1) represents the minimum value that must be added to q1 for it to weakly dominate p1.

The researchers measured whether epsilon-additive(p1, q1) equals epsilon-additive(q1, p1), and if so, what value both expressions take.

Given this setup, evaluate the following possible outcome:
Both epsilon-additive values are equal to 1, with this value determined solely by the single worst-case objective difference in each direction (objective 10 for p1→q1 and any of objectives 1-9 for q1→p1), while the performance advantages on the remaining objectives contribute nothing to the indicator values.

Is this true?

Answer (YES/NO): YES